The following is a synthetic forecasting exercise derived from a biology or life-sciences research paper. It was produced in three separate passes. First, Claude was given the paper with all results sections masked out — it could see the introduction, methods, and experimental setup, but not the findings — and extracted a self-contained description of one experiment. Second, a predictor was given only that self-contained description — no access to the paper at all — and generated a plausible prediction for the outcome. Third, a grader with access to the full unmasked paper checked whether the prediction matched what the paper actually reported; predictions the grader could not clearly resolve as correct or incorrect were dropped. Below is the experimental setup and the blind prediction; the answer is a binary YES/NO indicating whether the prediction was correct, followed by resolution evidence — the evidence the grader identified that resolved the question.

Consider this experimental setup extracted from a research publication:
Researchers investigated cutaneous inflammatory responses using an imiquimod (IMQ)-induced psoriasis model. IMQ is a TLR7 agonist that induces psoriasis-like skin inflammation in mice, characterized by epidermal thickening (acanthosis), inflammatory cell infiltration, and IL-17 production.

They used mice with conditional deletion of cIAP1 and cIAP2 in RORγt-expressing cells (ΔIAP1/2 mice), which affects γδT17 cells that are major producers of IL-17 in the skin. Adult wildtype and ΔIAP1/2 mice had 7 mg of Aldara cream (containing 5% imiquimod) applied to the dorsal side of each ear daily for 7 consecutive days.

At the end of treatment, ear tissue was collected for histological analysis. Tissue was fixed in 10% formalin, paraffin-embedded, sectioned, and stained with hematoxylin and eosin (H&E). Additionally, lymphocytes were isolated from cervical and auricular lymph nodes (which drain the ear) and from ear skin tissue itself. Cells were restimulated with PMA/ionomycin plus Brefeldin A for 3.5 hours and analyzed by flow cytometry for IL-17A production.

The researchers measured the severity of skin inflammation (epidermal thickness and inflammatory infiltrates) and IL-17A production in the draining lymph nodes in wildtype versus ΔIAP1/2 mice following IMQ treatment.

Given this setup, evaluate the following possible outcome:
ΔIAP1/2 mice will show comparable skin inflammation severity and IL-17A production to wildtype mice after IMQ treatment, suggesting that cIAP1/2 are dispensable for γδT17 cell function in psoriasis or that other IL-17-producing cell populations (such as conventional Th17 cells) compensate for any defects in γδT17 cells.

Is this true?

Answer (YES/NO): NO